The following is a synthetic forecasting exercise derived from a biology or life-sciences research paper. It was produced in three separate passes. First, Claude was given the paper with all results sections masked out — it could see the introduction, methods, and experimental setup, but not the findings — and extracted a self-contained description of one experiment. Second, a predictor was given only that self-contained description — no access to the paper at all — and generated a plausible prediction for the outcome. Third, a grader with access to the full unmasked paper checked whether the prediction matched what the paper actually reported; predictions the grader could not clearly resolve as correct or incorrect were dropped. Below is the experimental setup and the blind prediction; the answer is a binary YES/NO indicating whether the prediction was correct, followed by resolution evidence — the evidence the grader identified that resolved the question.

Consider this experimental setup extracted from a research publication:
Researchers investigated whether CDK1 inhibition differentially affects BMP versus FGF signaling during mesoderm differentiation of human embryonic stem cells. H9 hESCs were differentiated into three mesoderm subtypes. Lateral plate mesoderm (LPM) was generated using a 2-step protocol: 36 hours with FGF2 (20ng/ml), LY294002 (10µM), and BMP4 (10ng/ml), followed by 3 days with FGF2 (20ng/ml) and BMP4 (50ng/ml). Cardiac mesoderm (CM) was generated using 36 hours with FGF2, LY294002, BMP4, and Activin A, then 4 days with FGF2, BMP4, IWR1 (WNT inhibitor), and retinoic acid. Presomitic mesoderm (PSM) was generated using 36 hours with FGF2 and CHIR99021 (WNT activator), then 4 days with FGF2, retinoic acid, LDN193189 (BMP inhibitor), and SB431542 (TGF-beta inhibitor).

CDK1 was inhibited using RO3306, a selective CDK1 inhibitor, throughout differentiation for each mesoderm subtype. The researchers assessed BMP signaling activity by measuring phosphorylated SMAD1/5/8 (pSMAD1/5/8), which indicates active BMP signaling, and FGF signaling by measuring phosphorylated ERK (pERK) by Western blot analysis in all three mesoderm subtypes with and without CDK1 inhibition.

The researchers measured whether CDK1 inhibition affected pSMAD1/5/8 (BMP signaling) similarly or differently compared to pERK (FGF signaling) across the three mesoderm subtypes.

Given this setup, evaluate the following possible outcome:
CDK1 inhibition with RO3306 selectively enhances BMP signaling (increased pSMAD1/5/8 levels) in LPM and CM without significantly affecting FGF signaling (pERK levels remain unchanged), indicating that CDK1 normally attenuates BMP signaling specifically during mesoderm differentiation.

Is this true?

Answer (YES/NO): NO